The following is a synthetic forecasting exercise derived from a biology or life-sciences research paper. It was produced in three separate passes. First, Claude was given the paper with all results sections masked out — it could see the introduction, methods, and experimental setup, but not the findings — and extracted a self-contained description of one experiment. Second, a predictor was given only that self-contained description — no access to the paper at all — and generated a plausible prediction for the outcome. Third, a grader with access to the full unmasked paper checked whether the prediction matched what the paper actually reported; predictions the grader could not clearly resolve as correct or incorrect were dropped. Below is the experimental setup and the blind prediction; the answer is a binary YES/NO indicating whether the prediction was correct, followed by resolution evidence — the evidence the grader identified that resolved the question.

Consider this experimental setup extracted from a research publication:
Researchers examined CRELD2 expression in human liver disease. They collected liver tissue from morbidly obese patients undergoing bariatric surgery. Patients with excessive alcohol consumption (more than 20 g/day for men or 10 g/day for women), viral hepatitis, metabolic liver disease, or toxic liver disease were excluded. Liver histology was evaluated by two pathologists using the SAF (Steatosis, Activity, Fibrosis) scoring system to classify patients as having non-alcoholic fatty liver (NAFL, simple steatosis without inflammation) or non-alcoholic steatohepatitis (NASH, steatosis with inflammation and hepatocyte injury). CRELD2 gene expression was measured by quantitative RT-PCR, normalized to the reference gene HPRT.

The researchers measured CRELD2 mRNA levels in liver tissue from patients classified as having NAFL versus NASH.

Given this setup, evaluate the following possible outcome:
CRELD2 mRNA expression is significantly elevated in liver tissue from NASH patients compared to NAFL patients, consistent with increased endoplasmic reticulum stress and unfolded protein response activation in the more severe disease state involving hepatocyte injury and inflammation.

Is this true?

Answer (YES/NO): NO